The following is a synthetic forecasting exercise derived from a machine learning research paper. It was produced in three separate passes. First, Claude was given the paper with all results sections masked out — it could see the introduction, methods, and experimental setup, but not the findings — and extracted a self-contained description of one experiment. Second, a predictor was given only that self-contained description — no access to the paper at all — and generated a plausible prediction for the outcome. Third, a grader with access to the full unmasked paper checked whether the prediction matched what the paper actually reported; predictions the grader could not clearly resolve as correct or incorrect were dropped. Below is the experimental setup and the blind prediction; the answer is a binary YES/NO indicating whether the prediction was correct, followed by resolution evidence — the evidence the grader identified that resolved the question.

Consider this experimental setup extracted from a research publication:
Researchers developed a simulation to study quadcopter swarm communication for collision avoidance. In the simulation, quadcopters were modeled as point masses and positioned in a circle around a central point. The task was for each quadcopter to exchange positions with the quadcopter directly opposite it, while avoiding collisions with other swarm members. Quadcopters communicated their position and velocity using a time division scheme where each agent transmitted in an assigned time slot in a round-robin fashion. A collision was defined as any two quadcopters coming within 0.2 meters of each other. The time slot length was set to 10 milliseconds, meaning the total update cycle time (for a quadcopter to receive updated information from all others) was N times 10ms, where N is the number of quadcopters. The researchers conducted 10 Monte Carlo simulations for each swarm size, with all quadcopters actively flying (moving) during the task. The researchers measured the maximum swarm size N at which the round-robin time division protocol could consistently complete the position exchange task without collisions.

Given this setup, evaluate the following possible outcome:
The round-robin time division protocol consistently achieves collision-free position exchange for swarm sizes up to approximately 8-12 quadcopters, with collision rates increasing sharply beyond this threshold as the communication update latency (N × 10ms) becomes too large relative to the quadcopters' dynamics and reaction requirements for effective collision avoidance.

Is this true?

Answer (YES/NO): NO